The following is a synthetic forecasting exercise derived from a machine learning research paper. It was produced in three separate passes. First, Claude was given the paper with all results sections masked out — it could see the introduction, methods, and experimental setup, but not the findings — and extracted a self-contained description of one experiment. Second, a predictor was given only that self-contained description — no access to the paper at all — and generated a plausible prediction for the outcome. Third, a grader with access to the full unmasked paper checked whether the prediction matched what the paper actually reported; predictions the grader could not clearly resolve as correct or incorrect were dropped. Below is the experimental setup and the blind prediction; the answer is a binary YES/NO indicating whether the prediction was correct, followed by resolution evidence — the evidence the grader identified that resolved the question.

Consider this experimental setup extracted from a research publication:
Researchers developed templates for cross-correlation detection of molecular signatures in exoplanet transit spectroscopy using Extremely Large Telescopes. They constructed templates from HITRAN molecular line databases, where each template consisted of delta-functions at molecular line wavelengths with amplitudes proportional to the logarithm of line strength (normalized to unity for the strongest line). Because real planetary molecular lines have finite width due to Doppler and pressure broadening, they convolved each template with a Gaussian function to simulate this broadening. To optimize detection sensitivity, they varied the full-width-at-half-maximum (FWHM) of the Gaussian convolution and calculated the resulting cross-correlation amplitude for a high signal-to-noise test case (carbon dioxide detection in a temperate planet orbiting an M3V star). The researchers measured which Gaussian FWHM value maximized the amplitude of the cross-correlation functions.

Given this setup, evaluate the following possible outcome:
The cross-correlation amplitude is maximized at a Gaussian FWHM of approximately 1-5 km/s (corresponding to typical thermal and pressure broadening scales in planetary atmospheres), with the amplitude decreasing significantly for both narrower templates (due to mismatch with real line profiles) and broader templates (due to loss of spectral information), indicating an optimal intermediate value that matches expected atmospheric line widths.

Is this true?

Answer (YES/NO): YES